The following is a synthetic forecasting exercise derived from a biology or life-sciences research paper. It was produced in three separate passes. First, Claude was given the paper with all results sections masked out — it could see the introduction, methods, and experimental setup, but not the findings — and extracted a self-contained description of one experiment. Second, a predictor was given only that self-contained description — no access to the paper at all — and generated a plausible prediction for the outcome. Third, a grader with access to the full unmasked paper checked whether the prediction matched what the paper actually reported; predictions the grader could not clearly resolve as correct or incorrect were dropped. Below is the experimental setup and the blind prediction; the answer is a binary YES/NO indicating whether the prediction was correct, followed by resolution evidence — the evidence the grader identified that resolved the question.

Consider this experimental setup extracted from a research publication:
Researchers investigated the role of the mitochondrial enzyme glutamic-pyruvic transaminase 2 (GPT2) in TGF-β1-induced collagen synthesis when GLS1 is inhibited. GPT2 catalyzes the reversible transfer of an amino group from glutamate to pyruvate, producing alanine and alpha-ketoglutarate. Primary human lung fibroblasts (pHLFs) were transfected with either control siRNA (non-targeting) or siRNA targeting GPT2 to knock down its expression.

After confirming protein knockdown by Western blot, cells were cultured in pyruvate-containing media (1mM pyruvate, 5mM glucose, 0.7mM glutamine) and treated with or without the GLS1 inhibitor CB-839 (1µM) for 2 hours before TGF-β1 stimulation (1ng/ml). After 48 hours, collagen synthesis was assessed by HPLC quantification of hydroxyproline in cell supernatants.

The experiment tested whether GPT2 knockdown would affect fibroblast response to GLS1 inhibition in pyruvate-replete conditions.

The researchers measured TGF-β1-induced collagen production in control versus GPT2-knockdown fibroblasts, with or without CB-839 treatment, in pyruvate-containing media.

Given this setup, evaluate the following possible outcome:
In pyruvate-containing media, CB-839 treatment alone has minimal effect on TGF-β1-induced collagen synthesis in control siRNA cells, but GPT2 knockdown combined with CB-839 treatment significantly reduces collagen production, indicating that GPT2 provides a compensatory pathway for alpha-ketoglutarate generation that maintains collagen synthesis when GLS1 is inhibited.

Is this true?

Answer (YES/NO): NO